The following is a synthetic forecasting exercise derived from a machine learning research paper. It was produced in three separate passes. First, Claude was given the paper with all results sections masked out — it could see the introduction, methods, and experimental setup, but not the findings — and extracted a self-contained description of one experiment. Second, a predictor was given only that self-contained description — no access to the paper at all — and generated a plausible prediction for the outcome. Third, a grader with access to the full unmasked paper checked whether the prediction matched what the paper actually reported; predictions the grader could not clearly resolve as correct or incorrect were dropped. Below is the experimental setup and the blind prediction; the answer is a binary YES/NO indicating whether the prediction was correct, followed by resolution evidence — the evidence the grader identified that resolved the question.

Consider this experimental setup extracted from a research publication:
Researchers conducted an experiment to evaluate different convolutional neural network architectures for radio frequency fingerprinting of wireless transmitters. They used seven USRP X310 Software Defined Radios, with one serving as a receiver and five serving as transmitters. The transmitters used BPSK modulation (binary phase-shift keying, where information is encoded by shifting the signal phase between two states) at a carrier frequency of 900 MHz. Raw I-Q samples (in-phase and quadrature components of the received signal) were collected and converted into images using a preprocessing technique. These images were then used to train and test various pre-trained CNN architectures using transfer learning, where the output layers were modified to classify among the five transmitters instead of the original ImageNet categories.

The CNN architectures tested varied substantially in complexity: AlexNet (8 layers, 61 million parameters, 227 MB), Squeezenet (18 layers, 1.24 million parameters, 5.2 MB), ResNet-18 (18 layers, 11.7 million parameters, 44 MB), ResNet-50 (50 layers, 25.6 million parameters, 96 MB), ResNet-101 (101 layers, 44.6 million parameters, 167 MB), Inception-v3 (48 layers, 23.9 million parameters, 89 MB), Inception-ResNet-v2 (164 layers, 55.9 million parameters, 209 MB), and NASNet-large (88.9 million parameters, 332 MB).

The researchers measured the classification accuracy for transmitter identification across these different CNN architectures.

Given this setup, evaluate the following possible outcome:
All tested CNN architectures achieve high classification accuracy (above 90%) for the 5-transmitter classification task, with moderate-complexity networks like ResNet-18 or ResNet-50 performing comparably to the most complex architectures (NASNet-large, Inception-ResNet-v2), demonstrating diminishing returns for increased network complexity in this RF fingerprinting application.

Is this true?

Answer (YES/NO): NO